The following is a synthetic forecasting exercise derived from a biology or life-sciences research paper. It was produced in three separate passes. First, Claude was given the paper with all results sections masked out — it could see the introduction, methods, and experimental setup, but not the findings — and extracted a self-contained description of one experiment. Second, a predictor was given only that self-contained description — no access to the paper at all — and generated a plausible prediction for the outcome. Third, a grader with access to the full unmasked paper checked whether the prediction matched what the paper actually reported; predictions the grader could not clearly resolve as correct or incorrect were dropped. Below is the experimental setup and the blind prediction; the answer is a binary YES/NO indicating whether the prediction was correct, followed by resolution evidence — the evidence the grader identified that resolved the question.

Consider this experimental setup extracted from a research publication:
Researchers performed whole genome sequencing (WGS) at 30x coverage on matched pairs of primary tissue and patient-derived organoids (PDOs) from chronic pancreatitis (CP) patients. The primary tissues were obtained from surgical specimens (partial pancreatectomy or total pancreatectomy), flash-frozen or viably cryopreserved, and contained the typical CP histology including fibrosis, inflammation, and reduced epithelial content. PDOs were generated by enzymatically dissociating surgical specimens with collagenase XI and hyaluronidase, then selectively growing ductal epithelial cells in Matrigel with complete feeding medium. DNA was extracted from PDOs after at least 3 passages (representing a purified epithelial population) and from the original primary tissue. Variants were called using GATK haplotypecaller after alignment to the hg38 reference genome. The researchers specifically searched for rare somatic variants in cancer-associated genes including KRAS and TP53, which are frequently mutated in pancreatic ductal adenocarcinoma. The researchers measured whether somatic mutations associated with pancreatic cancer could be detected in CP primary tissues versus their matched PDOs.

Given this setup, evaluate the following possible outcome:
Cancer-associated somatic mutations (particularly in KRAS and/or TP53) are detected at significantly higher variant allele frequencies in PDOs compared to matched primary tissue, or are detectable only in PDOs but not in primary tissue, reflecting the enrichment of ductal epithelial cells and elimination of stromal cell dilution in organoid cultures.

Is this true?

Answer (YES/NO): YES